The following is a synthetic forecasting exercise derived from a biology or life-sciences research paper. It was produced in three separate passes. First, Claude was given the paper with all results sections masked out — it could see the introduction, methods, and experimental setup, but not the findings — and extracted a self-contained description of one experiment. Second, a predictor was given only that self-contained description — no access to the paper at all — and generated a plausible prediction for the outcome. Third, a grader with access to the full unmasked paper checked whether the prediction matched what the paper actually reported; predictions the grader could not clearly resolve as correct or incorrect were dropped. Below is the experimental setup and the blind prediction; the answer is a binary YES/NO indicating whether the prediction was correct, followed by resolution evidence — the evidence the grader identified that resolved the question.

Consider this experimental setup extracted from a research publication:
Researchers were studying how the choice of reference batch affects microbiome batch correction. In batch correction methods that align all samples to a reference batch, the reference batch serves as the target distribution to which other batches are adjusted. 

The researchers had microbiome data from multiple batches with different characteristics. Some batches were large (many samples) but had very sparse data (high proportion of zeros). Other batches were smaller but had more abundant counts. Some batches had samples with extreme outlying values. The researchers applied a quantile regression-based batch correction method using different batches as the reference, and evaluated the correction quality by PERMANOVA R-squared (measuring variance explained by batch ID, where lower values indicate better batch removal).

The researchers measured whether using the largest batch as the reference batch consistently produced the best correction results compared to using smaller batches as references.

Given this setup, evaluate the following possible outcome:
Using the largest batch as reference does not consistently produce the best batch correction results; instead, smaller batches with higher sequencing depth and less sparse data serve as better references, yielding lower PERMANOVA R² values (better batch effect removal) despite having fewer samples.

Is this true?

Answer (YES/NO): YES